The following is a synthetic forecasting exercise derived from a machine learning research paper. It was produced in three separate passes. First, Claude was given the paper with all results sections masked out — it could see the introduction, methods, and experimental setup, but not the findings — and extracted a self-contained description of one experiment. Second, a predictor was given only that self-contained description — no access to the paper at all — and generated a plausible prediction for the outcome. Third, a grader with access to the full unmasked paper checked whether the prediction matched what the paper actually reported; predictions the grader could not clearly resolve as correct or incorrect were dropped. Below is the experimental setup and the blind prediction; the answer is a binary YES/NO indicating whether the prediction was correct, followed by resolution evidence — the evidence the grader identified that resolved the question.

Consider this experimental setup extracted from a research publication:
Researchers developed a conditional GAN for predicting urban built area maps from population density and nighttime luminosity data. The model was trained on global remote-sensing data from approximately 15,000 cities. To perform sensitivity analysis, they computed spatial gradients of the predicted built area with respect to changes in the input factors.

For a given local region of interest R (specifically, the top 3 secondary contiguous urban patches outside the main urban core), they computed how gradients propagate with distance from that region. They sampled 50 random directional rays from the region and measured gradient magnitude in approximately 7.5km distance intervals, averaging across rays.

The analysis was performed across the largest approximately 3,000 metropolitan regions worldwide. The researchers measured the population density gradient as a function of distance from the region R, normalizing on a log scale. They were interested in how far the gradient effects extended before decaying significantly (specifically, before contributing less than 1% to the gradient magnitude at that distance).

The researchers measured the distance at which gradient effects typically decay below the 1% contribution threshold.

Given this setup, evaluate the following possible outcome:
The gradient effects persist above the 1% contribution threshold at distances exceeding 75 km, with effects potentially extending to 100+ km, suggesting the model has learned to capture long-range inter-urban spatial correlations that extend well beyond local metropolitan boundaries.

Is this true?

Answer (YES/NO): NO